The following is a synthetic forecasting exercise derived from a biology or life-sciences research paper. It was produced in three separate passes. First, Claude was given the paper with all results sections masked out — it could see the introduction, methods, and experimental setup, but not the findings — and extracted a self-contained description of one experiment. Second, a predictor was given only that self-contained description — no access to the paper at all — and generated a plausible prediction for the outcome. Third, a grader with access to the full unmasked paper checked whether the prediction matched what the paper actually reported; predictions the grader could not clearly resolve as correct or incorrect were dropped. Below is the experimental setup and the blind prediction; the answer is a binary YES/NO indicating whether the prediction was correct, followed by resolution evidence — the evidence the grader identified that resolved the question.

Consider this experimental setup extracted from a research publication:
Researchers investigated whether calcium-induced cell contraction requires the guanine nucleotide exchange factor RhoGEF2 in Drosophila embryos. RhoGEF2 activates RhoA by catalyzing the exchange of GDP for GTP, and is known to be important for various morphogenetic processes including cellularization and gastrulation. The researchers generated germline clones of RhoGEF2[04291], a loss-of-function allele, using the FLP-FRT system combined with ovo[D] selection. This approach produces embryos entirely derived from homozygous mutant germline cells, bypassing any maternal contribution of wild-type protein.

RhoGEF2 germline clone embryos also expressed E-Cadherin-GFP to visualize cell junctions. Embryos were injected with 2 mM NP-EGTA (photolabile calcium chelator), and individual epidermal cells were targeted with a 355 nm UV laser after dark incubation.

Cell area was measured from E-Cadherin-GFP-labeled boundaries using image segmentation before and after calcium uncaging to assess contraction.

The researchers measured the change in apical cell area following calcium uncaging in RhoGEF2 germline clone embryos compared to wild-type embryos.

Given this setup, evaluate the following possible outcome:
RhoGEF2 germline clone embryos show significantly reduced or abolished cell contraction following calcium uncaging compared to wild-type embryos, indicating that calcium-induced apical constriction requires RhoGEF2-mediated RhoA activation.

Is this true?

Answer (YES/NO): NO